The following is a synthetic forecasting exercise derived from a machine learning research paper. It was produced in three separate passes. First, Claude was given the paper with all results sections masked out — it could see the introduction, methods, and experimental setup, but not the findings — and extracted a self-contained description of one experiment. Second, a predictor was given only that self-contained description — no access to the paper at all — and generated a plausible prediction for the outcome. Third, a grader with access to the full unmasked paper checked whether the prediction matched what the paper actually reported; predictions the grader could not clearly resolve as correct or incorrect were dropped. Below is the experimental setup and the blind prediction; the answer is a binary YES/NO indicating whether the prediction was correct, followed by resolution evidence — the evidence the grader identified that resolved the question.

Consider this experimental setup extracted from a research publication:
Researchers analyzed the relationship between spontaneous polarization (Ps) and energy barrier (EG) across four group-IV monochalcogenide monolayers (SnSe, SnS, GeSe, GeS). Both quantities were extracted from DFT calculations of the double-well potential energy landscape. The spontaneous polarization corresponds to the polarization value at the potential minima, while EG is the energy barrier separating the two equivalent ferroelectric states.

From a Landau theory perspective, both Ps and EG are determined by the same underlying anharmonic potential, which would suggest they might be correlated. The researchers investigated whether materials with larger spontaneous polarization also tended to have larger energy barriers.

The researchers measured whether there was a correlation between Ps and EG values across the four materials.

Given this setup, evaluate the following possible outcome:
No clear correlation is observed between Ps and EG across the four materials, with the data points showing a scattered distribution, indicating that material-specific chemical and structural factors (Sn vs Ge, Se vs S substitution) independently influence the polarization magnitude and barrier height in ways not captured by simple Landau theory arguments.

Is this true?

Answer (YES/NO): NO